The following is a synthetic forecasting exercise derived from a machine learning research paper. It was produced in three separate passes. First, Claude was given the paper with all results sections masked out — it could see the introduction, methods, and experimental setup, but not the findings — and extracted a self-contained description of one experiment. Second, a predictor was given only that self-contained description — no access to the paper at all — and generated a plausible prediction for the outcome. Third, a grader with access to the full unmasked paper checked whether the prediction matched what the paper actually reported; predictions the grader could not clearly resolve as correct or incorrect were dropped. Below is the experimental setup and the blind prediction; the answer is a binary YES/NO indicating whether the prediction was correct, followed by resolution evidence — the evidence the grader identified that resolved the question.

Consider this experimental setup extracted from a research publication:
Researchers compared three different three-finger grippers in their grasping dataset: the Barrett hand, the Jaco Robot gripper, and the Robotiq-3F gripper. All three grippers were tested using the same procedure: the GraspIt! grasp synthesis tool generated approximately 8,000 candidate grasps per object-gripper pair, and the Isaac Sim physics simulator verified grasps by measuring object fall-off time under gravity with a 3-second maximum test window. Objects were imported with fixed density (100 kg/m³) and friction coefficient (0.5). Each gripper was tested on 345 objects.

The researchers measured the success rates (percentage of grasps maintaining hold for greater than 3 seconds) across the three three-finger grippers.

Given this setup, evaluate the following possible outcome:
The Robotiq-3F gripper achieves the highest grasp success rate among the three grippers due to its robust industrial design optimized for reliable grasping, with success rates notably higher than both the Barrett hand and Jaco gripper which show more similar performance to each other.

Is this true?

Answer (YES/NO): YES